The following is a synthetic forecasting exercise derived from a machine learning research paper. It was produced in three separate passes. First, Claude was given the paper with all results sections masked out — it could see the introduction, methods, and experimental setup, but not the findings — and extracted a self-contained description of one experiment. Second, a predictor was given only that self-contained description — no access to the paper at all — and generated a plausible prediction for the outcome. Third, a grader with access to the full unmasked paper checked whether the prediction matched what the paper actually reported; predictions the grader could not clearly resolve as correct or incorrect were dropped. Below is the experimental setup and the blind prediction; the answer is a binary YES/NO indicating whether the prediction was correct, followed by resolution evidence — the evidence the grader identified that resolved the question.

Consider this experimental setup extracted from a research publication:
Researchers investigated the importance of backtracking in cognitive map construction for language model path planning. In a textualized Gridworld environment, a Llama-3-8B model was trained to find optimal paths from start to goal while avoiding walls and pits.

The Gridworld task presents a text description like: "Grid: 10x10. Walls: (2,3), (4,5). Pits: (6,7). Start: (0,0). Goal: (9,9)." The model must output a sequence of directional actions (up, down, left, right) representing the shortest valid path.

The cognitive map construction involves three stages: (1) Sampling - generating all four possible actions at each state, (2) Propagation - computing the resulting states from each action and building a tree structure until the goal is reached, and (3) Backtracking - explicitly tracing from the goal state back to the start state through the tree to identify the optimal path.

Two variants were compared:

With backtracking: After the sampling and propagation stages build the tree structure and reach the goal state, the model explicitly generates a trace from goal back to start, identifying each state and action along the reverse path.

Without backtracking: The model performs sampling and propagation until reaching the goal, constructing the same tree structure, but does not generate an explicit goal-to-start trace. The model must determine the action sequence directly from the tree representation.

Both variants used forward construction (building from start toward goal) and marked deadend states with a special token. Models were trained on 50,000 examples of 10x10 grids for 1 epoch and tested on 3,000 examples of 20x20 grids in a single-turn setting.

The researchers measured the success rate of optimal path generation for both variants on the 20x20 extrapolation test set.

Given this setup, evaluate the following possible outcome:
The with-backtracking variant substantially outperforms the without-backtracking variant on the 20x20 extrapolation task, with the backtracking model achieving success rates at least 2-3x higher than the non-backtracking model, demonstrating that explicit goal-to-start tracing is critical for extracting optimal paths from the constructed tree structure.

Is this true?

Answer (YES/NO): NO